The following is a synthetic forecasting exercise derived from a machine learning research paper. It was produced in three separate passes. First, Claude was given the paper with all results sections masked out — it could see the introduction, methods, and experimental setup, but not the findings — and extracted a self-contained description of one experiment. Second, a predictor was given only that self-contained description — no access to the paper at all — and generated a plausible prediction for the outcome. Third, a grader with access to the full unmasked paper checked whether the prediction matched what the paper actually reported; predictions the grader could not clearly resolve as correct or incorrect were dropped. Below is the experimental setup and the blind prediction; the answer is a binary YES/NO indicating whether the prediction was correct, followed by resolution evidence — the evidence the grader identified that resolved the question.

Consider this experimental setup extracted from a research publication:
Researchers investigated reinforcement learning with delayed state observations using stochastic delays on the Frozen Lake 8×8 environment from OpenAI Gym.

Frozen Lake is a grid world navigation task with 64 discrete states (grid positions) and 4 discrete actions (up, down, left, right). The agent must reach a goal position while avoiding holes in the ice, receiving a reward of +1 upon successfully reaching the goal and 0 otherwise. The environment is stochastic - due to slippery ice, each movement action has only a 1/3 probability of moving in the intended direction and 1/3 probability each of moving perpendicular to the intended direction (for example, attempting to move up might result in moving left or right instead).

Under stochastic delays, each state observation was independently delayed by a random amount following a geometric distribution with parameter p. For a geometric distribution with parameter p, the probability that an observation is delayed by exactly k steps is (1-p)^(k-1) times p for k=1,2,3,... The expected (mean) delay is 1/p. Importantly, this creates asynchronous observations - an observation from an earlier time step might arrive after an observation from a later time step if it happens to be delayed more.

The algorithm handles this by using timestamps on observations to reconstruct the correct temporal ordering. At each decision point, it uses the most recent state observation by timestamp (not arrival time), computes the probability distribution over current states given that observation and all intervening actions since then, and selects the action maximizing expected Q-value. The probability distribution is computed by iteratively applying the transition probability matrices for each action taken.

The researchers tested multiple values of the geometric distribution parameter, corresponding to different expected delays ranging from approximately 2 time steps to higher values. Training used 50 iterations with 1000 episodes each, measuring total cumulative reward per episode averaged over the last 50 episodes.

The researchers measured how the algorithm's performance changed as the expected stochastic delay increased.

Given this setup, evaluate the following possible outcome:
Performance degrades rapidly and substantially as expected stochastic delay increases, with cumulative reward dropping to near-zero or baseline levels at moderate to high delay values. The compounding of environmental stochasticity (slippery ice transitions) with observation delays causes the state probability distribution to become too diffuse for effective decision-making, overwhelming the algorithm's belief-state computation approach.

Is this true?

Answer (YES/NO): NO